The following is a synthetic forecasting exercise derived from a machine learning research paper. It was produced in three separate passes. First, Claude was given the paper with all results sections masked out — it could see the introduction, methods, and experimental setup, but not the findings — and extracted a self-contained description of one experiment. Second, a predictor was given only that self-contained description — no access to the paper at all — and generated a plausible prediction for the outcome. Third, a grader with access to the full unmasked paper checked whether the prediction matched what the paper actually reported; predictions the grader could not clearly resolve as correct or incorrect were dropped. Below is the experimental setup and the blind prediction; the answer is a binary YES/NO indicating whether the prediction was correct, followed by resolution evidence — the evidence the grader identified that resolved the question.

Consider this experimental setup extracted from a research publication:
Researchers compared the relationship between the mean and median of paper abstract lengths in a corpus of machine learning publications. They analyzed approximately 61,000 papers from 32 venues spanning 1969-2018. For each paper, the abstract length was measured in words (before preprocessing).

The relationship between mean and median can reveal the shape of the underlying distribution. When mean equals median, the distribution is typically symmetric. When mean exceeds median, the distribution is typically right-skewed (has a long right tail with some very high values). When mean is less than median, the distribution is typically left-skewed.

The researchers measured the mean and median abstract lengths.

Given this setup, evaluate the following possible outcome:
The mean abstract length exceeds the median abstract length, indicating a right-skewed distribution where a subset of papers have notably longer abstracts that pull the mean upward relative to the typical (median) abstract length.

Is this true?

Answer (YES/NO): YES